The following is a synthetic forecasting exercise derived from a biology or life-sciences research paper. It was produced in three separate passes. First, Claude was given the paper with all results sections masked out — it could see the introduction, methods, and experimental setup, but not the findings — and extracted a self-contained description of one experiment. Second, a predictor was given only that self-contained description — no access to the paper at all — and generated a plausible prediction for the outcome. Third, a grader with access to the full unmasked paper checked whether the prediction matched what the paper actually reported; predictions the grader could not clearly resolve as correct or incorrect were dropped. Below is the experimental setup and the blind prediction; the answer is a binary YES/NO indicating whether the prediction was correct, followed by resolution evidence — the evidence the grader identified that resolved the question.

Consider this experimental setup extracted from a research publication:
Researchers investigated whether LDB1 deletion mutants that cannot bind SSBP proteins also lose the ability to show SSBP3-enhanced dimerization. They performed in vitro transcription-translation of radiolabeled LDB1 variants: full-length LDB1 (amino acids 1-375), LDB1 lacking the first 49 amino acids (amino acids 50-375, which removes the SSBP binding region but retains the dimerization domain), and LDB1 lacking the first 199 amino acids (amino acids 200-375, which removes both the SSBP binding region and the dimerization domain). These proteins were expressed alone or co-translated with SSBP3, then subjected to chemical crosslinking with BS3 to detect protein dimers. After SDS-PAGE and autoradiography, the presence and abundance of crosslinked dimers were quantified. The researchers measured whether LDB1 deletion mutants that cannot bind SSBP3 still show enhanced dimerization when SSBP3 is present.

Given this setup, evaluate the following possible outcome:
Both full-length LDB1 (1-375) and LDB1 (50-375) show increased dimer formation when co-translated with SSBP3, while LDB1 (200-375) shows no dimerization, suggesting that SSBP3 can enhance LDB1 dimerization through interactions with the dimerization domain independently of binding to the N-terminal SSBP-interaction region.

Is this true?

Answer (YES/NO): NO